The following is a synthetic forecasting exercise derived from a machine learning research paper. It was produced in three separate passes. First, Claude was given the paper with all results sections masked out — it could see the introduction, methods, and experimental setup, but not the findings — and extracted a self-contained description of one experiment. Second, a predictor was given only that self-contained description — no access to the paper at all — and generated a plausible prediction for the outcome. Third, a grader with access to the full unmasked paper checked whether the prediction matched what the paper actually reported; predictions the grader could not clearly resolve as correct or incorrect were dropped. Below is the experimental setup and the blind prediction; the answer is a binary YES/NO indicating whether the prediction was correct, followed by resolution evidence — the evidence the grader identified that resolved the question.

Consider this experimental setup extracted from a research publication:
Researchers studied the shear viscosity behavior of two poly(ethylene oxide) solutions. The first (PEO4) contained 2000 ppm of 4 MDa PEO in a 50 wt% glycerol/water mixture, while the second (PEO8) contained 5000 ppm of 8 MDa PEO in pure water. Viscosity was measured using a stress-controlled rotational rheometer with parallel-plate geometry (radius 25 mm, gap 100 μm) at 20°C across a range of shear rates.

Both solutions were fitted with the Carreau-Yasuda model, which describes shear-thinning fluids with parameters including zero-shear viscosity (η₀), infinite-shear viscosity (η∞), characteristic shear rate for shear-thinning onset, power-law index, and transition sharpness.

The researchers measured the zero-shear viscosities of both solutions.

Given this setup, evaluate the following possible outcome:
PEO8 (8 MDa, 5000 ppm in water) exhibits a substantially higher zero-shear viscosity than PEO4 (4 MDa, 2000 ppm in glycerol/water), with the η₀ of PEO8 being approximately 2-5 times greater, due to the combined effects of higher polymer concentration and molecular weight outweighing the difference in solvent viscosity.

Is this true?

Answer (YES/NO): NO